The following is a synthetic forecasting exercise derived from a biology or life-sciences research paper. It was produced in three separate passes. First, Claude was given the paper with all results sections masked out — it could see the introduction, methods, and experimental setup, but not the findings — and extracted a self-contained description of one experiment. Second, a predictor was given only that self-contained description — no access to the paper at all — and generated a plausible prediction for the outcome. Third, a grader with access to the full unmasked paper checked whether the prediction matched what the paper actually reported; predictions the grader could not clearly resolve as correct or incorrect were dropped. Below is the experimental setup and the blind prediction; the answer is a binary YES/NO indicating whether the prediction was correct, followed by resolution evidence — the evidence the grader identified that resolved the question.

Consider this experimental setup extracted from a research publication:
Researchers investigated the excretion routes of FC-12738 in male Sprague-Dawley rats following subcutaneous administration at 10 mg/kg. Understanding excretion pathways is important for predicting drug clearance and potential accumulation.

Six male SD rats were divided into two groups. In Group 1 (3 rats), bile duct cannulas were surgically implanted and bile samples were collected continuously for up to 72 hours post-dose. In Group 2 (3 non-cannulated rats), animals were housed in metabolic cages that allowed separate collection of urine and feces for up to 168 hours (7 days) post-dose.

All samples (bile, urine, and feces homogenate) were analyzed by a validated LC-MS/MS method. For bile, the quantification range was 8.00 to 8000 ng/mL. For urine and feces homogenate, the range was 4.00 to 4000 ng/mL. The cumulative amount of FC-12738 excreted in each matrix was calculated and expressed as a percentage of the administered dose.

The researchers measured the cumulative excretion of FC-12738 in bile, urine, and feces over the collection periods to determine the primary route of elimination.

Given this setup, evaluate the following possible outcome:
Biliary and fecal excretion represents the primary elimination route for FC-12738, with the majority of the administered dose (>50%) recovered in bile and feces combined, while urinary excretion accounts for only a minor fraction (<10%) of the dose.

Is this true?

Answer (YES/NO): NO